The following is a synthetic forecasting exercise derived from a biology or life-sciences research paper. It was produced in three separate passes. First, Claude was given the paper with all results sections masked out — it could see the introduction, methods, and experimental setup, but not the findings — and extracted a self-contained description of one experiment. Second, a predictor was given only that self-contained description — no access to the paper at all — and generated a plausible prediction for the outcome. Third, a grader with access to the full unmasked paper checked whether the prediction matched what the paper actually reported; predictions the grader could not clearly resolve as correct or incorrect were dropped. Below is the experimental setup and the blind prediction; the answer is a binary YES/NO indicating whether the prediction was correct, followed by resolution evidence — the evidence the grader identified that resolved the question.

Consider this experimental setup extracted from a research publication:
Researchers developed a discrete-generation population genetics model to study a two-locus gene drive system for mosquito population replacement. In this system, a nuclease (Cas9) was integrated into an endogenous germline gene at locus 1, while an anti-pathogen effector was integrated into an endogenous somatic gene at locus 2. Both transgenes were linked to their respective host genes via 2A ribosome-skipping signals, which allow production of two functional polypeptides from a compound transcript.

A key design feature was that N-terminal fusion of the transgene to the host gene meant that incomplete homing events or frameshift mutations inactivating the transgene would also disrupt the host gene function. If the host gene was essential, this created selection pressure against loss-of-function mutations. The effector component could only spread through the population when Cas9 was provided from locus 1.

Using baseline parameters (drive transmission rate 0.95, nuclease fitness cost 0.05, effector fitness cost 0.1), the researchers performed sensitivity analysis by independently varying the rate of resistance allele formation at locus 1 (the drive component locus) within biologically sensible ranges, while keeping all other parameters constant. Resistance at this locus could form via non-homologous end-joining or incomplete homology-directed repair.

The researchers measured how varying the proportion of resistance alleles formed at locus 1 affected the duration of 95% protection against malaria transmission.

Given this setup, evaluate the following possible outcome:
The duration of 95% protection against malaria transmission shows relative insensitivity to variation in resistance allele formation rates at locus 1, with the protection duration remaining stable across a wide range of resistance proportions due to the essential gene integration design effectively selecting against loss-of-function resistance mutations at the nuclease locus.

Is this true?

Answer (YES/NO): NO